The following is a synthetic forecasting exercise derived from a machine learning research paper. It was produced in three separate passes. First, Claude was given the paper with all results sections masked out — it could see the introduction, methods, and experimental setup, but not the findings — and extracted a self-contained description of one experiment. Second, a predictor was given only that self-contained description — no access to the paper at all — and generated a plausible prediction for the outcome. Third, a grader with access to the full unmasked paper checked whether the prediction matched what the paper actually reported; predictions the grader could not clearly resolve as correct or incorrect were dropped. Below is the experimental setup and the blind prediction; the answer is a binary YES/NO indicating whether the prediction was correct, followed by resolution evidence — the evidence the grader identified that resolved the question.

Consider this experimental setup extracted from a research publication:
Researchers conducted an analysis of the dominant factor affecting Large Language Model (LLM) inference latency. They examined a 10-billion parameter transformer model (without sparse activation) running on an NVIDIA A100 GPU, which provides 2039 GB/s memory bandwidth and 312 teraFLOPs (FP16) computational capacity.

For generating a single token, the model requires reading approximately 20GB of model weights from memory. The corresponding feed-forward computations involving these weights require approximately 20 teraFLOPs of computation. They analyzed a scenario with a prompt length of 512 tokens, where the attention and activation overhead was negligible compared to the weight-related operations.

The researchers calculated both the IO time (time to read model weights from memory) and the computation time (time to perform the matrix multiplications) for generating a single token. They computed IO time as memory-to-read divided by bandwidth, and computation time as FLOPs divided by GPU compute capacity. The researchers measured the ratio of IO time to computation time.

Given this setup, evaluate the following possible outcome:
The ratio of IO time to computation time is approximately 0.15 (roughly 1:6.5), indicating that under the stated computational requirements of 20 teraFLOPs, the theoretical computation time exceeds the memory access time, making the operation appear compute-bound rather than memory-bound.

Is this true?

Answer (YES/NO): NO